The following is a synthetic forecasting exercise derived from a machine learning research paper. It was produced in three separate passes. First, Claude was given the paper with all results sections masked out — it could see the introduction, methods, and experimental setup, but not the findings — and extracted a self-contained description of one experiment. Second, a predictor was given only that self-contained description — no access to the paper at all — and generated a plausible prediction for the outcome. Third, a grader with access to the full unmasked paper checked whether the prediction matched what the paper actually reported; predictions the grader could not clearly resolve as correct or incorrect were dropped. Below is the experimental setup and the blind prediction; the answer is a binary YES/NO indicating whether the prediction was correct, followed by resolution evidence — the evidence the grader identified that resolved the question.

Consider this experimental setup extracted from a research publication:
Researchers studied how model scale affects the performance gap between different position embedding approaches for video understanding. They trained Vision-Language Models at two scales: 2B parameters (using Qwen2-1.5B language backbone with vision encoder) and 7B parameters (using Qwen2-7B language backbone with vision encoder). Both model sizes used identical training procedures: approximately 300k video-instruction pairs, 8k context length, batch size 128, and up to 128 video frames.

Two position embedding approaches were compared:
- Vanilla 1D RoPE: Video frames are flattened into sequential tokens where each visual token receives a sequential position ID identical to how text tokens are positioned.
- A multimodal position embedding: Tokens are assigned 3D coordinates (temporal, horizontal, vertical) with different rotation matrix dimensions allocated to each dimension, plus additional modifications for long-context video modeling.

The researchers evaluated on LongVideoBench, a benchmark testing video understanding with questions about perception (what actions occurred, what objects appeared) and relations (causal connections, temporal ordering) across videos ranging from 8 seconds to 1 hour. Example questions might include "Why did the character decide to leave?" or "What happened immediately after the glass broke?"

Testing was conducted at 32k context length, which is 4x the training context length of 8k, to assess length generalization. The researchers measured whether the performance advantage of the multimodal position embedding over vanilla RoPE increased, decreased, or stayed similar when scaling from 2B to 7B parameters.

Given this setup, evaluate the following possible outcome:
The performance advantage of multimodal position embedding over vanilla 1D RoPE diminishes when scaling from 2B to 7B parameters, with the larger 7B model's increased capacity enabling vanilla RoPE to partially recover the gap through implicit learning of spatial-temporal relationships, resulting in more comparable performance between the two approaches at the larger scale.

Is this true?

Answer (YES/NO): NO